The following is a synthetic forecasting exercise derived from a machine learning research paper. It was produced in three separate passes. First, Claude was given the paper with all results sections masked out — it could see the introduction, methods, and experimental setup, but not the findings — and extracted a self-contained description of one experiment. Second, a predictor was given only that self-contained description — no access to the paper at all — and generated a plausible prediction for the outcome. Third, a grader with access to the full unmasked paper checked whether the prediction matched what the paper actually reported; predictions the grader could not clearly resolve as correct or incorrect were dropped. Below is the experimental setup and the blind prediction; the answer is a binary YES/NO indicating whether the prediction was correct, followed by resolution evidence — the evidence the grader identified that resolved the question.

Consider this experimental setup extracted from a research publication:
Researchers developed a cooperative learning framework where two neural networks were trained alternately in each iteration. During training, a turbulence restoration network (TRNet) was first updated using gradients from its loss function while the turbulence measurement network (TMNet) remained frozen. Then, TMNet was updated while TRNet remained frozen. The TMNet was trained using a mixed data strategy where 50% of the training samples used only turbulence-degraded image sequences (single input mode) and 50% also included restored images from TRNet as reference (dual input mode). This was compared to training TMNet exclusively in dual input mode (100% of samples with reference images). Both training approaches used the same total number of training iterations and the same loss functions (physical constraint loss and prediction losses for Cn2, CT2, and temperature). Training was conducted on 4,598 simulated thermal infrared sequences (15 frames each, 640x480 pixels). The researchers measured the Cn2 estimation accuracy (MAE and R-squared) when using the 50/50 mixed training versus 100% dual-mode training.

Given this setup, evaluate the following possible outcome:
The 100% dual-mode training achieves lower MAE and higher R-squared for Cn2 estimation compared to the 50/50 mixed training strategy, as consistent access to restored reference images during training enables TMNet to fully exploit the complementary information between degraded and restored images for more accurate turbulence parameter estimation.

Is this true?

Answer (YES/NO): NO